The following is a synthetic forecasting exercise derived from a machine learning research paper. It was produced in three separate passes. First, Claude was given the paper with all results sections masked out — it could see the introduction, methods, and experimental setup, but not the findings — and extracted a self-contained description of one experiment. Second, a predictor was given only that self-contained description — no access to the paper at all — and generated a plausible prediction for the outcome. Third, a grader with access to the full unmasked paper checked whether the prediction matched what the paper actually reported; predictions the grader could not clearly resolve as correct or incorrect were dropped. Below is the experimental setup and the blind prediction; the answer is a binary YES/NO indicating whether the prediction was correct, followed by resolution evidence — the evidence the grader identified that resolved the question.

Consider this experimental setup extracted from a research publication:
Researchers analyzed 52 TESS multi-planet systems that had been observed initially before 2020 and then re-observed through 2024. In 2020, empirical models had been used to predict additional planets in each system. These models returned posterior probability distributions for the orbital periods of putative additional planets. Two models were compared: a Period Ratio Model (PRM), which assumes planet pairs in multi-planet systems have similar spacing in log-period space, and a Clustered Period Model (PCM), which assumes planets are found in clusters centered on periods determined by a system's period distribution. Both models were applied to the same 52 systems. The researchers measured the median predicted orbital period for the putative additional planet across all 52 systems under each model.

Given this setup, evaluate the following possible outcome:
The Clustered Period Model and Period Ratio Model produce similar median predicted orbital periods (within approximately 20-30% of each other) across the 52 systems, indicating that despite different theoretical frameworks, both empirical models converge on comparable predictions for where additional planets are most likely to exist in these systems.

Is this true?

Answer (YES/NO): NO